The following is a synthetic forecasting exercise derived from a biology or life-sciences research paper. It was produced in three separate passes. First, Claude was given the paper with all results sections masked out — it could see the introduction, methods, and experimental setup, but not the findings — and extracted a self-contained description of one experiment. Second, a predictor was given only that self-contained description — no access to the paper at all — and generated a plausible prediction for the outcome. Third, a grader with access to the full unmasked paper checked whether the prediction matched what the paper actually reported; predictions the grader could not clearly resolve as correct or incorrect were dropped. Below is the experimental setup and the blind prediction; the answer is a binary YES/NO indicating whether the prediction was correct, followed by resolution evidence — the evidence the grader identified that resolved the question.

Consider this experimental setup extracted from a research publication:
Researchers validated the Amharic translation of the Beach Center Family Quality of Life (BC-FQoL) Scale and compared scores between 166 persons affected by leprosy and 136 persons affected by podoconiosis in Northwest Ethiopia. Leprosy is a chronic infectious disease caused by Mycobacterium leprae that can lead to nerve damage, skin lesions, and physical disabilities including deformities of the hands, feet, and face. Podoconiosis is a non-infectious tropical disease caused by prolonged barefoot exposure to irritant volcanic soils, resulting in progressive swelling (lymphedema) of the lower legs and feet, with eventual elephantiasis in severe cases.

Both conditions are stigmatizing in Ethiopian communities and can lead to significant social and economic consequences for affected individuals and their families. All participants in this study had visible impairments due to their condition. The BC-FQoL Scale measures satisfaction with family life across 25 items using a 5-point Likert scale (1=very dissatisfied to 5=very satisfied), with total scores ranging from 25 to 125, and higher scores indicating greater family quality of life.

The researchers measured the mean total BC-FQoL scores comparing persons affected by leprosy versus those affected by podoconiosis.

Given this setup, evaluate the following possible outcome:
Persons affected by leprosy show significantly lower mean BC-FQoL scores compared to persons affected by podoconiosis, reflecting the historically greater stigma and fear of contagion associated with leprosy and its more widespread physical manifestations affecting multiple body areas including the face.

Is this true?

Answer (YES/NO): NO